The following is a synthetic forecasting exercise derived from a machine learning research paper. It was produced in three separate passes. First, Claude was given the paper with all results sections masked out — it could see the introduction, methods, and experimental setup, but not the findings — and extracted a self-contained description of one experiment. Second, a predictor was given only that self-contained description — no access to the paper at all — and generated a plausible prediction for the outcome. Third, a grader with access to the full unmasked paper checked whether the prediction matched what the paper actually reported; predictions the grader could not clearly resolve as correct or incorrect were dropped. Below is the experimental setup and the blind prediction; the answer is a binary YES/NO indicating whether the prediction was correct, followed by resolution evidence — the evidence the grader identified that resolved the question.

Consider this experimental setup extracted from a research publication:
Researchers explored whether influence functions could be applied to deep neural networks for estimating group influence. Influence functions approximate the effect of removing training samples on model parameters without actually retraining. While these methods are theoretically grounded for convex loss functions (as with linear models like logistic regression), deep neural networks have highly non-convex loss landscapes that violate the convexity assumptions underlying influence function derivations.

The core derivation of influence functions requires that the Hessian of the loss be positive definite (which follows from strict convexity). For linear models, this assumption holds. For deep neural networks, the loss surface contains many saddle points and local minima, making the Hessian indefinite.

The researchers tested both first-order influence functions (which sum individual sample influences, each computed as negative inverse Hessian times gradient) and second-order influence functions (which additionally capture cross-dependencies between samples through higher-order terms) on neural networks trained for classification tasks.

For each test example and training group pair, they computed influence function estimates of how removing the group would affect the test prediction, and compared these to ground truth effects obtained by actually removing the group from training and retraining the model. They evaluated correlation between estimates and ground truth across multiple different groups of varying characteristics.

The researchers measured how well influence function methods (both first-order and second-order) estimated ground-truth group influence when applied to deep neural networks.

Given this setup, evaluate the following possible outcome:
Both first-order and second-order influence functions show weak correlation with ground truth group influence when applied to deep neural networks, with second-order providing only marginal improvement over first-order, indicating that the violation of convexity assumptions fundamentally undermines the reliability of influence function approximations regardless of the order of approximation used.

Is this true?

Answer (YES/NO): YES